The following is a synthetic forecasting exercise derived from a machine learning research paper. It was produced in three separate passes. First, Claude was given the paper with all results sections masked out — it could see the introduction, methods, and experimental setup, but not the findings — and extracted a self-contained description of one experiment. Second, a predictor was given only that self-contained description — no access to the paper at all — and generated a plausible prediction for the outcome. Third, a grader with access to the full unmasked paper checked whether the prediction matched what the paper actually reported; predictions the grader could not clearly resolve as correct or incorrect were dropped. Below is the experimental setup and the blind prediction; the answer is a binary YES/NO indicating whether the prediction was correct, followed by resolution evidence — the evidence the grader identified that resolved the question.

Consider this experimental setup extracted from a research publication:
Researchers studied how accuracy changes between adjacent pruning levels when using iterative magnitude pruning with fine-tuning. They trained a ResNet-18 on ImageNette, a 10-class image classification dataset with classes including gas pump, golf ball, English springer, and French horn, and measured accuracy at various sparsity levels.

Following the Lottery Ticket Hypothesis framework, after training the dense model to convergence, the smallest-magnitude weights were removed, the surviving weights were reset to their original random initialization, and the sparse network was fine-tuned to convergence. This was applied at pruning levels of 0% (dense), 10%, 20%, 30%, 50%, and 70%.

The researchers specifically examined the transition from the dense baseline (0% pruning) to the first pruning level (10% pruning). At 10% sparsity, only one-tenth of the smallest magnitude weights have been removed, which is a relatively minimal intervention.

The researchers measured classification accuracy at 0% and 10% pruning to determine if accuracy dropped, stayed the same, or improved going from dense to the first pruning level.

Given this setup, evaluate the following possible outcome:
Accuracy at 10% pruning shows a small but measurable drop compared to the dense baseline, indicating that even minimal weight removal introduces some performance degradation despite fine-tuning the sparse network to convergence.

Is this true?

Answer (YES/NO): YES